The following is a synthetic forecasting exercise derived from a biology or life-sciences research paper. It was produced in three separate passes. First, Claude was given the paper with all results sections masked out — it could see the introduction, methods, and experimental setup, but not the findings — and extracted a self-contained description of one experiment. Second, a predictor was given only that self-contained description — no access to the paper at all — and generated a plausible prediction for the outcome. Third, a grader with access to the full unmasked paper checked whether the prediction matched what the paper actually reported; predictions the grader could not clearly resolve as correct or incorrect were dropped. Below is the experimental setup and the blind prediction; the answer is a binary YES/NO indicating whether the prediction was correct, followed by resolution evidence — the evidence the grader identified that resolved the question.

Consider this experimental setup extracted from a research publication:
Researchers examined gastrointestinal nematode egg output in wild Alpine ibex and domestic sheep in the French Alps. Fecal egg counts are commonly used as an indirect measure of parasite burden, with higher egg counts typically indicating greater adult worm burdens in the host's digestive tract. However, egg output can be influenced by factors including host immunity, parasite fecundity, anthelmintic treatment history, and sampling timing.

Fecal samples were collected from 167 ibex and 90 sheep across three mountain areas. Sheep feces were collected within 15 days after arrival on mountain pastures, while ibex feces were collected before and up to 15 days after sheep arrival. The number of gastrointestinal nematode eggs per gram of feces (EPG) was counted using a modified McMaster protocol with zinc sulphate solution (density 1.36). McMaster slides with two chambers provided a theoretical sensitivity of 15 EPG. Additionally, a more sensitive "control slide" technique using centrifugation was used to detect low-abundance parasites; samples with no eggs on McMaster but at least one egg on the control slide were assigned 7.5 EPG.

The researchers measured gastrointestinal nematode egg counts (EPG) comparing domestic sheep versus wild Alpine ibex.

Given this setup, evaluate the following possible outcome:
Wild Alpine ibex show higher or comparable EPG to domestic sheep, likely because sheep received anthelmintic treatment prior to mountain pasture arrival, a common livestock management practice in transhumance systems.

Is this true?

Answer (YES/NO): YES